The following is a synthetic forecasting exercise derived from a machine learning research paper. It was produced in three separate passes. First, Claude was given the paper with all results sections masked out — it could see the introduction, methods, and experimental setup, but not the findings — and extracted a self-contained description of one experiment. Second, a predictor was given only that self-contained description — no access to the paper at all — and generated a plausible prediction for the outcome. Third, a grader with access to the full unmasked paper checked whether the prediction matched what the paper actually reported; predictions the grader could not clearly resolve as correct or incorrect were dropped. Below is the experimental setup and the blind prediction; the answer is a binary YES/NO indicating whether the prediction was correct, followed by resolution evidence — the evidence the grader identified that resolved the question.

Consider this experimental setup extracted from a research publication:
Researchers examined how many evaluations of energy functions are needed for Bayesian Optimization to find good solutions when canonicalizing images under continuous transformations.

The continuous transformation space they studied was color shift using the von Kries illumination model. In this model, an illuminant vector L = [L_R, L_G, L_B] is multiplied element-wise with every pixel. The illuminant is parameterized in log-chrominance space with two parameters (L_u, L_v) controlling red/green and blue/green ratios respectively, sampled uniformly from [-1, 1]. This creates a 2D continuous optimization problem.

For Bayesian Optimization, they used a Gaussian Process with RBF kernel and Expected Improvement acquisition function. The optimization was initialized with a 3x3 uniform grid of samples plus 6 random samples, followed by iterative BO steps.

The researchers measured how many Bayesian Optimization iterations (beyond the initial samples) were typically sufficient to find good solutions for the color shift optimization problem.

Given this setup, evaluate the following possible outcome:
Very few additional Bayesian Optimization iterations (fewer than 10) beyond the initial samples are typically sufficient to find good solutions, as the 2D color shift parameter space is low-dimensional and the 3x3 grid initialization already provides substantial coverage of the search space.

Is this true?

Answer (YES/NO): NO